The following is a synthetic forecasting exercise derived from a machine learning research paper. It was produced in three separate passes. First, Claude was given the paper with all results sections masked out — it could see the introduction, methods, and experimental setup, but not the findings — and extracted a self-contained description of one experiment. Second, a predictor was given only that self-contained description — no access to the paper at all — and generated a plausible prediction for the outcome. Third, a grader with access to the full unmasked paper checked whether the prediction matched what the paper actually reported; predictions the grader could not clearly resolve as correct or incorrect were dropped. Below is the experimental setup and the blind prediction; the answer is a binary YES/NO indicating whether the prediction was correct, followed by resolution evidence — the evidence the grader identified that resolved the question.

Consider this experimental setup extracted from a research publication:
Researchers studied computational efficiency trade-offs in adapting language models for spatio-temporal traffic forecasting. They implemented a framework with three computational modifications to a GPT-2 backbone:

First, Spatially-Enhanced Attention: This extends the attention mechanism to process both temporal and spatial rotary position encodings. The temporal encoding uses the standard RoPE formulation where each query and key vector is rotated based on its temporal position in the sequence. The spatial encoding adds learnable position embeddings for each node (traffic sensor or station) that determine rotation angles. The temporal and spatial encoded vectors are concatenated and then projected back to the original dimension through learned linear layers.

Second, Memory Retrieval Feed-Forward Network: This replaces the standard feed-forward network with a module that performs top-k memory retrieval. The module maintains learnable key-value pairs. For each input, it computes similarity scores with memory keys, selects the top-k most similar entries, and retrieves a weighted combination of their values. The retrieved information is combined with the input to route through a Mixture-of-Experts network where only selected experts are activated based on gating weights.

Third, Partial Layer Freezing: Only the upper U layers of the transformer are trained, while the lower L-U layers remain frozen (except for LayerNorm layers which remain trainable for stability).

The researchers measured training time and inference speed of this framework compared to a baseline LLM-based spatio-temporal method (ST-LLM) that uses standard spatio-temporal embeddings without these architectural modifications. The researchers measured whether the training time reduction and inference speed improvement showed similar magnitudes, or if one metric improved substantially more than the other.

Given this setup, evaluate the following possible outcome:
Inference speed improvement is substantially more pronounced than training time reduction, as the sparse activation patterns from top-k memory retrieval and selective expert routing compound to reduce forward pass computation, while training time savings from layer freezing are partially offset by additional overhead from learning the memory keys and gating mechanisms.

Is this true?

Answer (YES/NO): NO